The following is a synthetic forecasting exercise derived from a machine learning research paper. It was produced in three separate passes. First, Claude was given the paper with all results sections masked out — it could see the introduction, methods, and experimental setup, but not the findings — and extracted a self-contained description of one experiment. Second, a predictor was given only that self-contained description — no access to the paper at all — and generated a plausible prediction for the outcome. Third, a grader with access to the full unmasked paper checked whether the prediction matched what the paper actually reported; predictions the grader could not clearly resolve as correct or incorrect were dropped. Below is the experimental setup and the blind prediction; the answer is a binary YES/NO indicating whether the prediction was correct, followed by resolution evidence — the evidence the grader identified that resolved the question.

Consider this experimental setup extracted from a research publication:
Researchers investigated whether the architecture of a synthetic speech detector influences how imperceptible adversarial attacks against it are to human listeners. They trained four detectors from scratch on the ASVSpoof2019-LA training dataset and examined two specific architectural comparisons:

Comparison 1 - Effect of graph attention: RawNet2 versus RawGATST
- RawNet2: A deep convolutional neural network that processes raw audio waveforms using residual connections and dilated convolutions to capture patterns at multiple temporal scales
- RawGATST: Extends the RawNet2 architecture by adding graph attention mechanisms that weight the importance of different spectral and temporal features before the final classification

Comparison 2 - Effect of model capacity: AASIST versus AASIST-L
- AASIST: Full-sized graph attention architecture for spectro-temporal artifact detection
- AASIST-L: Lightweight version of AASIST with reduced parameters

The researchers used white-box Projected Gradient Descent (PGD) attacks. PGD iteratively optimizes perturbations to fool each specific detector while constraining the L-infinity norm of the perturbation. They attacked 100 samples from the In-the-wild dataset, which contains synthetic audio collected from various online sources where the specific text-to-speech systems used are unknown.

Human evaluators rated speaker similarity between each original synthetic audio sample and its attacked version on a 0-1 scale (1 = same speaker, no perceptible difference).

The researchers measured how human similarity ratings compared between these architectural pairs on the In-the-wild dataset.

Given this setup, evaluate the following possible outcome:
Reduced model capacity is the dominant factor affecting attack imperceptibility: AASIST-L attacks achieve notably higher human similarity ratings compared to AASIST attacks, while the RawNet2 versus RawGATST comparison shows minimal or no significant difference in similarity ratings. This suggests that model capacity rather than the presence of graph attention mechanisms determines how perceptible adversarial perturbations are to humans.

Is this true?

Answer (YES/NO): NO